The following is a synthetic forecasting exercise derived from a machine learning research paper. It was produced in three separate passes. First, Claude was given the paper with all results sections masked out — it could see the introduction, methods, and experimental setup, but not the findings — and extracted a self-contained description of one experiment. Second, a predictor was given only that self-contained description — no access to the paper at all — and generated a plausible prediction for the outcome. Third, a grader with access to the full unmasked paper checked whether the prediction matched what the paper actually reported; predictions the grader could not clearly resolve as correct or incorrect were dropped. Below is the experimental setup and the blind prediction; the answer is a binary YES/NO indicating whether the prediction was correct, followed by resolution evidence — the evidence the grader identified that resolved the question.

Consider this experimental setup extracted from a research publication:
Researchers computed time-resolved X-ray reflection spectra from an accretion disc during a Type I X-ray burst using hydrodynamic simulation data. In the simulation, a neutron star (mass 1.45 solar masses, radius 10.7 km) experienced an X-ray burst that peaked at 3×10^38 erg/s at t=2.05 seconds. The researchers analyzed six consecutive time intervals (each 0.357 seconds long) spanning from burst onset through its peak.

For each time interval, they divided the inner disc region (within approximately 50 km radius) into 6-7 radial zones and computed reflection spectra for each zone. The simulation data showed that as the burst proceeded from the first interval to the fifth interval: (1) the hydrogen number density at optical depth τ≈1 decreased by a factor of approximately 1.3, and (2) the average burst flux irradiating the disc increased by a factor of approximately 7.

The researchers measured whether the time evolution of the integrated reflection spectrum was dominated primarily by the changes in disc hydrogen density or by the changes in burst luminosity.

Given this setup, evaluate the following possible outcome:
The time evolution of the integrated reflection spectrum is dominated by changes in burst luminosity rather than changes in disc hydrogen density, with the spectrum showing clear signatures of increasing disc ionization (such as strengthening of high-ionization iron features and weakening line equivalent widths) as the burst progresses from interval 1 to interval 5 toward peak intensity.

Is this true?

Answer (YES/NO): YES